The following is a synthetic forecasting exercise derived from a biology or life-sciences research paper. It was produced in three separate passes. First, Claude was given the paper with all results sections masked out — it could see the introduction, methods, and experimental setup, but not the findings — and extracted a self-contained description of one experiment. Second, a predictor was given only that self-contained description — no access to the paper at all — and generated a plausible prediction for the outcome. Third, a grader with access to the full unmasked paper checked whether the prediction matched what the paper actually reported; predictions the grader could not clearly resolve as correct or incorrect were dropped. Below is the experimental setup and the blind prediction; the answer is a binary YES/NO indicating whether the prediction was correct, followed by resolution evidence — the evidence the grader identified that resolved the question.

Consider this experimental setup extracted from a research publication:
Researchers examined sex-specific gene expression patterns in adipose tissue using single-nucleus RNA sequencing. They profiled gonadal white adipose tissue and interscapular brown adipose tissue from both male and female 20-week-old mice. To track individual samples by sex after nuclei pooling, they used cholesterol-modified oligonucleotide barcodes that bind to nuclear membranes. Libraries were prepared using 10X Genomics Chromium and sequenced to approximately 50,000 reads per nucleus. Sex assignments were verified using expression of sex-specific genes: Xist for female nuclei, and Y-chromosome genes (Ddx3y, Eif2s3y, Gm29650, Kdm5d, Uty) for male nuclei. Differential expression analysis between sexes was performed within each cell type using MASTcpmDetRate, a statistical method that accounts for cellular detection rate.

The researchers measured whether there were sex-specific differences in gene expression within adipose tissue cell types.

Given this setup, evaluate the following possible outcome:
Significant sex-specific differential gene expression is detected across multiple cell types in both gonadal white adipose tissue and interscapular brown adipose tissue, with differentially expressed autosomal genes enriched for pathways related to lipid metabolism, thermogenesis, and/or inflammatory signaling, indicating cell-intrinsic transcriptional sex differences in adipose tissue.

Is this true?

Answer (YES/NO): YES